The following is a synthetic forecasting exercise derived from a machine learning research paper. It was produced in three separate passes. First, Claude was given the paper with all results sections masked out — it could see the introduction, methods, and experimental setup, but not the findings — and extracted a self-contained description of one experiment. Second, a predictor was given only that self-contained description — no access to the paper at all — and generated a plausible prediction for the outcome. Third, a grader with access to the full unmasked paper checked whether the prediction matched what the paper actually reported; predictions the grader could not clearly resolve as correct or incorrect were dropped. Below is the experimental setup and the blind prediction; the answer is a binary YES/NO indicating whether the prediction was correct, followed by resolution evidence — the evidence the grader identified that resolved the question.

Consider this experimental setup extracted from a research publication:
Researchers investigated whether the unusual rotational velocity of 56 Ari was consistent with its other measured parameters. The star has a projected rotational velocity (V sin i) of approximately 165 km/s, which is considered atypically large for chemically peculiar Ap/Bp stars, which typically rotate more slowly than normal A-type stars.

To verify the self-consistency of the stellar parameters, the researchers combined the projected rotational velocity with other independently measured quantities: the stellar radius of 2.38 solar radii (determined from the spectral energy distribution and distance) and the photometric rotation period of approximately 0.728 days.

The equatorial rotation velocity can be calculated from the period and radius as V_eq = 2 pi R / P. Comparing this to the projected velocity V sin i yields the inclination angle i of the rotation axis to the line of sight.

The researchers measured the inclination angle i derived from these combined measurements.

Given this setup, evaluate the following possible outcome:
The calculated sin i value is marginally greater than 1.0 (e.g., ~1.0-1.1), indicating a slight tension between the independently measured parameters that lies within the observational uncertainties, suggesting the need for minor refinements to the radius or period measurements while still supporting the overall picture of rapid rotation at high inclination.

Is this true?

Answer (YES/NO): NO